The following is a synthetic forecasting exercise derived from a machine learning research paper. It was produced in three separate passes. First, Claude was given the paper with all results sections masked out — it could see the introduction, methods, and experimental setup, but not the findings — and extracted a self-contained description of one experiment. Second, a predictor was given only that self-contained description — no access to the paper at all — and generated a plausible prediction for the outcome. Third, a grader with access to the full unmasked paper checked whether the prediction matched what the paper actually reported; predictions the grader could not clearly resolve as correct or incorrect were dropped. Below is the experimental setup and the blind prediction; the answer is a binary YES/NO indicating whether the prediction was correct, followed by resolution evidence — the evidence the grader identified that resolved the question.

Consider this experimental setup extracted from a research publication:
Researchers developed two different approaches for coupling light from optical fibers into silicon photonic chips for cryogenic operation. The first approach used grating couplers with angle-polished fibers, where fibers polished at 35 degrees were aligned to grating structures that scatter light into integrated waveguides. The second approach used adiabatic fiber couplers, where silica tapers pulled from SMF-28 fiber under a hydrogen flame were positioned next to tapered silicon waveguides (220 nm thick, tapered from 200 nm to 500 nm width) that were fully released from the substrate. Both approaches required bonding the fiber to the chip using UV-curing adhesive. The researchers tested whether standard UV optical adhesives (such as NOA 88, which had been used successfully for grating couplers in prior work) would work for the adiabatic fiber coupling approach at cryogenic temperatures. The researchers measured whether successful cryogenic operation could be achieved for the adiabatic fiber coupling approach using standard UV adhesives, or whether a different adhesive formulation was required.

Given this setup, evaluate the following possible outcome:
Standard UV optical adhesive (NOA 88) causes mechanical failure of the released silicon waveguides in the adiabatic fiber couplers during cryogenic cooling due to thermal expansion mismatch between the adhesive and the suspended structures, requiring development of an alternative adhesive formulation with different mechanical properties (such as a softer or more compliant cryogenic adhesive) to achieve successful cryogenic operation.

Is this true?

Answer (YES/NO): NO